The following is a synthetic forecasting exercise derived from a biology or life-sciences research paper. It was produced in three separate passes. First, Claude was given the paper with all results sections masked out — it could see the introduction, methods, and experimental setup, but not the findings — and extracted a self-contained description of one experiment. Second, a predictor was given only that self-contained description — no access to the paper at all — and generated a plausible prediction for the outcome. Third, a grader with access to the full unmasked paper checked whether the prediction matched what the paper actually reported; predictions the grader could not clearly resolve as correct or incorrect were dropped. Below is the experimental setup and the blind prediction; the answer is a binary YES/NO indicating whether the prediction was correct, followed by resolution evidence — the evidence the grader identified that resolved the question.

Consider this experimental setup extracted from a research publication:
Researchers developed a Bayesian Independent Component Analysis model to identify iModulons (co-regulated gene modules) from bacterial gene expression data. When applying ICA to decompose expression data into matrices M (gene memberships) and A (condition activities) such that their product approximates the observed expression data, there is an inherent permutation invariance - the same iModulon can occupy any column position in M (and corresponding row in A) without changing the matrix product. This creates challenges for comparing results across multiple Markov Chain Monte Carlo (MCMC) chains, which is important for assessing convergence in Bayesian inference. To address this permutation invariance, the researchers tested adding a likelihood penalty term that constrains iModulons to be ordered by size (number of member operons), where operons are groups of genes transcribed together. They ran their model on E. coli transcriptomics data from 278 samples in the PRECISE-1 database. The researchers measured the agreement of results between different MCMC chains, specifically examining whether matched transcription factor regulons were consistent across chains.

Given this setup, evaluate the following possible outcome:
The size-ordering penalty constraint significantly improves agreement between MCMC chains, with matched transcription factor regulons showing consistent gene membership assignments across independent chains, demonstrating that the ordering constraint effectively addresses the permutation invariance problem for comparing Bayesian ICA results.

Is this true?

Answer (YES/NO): NO